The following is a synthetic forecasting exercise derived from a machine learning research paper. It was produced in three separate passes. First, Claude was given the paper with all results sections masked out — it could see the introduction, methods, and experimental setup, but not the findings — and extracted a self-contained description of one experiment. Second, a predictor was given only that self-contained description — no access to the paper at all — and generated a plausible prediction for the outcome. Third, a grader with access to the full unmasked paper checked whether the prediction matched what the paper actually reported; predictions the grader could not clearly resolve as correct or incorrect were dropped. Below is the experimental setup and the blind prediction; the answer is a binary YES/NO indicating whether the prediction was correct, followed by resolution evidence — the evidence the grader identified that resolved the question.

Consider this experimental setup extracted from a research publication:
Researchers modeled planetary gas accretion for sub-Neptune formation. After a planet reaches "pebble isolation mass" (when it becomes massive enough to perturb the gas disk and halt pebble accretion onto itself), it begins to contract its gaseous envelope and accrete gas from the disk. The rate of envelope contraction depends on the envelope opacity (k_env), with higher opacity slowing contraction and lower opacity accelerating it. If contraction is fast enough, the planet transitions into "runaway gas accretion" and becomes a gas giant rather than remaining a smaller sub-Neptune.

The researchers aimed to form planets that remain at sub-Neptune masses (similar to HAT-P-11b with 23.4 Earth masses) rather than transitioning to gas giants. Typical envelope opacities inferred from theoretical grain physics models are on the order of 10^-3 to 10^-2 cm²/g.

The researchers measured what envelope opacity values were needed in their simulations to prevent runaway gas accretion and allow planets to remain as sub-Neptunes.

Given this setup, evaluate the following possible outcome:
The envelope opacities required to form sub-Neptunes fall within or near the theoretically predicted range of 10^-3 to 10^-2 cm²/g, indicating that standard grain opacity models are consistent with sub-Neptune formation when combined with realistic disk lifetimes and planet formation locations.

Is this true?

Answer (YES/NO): NO